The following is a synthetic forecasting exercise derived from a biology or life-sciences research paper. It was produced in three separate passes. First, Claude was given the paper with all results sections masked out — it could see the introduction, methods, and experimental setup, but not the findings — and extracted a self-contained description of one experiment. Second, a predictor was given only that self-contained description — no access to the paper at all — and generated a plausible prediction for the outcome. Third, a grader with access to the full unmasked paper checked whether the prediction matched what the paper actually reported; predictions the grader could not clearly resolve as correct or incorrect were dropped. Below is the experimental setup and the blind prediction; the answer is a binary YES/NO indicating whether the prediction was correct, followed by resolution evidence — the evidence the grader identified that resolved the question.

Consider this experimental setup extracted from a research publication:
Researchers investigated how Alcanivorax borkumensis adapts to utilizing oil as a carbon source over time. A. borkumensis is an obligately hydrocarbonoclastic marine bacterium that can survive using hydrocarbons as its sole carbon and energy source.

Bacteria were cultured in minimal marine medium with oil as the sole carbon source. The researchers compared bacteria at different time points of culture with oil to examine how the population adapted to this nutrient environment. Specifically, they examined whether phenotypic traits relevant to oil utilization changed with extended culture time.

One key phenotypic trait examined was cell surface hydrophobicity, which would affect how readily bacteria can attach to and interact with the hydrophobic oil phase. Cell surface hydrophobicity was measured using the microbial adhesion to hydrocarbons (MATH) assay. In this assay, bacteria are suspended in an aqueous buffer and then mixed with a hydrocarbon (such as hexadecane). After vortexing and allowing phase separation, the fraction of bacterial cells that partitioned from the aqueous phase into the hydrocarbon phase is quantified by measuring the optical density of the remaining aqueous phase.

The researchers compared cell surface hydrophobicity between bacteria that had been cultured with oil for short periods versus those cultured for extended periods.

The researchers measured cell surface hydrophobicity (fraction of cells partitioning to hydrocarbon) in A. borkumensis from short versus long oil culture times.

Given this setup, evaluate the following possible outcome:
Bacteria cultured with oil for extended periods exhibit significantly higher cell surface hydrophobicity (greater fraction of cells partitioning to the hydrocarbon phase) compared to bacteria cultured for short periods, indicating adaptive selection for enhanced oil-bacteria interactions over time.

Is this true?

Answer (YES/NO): YES